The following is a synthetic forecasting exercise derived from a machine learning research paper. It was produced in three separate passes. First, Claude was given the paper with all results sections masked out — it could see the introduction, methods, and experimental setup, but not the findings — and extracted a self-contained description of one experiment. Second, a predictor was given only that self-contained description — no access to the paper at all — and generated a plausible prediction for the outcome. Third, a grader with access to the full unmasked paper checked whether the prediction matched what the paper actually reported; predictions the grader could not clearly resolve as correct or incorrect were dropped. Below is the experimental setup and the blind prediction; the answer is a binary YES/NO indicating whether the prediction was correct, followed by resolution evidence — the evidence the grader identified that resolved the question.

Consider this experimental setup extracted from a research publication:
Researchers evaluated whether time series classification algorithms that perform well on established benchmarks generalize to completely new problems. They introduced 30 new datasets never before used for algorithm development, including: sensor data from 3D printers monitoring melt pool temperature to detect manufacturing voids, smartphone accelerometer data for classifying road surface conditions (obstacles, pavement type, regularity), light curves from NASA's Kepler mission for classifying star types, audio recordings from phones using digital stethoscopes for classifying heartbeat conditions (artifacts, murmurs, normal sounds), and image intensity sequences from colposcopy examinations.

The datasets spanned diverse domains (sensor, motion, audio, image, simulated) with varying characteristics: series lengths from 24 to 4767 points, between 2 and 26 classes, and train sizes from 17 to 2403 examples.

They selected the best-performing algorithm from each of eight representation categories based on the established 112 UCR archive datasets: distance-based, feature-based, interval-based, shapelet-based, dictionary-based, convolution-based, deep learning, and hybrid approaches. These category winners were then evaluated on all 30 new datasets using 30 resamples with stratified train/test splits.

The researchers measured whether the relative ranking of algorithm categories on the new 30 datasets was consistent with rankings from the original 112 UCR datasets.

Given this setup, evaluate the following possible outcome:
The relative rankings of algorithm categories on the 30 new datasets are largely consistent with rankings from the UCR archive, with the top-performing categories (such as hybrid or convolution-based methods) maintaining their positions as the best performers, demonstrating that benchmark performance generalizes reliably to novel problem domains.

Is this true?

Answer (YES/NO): NO